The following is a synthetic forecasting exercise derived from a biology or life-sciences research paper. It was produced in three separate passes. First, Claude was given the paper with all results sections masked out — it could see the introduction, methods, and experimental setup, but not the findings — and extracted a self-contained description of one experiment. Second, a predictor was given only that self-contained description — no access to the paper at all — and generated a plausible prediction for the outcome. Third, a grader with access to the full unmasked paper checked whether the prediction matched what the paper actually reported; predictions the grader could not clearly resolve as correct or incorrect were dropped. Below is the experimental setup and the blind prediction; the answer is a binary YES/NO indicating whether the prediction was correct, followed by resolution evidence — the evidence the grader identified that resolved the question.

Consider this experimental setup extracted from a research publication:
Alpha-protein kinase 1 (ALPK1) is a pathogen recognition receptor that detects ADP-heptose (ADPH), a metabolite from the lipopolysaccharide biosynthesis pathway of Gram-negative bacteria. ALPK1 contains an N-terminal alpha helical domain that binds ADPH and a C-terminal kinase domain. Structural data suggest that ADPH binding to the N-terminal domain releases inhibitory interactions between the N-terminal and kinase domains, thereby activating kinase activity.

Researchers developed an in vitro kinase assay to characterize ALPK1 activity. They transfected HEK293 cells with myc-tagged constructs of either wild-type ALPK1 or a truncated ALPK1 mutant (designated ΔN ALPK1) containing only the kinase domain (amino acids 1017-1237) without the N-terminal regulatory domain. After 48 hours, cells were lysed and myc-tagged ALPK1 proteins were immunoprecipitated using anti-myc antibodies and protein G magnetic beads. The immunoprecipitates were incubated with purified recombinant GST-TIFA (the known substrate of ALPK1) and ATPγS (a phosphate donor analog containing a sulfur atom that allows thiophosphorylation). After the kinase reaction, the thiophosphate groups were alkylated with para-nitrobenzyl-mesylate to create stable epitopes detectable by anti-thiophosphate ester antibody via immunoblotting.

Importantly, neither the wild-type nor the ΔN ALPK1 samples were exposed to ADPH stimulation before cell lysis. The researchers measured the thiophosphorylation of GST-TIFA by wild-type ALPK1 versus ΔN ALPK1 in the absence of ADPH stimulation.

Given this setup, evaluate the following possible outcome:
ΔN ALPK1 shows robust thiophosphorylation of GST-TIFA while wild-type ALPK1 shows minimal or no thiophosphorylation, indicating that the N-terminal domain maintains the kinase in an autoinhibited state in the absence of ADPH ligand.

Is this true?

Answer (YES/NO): NO